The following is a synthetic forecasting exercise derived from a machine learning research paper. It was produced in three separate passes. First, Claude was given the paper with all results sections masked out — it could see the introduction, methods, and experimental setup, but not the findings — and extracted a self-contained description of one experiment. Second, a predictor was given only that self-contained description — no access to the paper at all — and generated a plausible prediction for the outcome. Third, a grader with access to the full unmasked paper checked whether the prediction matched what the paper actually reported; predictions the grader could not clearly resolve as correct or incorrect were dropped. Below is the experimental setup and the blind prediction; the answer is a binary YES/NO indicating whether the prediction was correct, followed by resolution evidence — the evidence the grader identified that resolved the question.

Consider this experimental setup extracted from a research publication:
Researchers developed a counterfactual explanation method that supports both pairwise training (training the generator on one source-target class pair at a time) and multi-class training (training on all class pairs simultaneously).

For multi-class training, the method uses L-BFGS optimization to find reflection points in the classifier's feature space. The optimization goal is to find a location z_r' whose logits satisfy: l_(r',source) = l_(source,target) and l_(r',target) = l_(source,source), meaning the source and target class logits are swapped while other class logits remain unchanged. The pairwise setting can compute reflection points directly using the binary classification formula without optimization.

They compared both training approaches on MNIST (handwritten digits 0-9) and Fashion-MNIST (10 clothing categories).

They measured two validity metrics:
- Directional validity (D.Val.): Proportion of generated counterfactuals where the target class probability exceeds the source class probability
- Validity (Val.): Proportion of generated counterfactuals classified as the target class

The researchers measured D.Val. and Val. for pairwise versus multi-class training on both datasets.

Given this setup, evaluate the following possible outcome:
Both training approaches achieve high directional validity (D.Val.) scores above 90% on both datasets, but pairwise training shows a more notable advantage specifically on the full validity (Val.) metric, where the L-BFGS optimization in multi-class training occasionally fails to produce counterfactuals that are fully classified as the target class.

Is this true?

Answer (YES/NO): NO